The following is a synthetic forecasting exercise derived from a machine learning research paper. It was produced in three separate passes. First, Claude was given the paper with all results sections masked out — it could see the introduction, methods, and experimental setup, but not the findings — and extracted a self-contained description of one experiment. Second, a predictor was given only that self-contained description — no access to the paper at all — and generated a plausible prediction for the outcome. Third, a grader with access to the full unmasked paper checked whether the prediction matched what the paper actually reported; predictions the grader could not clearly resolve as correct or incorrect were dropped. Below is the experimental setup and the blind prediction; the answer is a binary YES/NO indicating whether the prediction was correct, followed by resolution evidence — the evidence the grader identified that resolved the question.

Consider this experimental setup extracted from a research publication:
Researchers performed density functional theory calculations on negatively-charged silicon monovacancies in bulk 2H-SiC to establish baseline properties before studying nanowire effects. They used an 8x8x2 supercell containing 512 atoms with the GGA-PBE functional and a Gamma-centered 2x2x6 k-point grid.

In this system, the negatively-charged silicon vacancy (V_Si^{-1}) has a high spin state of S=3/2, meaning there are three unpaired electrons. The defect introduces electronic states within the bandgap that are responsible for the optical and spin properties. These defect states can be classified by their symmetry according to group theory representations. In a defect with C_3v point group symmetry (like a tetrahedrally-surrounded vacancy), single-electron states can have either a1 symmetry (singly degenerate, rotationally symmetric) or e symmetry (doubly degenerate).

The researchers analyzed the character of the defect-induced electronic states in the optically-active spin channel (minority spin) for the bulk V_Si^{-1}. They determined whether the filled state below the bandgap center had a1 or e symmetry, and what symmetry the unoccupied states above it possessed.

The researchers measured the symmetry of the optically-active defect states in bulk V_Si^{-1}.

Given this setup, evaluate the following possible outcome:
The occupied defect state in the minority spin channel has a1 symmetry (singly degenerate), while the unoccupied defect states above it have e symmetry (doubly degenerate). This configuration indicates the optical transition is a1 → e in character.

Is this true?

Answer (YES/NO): NO